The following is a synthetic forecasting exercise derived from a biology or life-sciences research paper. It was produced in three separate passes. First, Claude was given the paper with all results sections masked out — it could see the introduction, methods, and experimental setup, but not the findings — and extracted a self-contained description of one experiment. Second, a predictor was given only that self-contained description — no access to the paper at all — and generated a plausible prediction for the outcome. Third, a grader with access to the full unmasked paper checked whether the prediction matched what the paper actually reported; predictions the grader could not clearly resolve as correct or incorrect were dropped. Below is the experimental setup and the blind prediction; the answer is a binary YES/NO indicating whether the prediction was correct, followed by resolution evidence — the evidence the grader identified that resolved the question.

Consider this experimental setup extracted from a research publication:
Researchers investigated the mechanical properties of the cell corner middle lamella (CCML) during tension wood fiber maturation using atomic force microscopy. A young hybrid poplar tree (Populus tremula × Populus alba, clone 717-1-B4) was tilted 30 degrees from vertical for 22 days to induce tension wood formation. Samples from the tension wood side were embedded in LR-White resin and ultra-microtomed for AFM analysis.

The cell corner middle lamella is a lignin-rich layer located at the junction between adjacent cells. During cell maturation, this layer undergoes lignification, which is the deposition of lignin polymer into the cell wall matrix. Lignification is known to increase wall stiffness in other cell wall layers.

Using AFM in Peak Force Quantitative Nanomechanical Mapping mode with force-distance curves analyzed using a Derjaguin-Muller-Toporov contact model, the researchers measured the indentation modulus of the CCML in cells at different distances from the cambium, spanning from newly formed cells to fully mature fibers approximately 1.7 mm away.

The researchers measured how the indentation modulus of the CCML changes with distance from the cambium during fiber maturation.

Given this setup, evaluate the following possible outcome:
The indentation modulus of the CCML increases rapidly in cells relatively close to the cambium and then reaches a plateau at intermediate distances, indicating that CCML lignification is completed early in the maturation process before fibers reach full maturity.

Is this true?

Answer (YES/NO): YES